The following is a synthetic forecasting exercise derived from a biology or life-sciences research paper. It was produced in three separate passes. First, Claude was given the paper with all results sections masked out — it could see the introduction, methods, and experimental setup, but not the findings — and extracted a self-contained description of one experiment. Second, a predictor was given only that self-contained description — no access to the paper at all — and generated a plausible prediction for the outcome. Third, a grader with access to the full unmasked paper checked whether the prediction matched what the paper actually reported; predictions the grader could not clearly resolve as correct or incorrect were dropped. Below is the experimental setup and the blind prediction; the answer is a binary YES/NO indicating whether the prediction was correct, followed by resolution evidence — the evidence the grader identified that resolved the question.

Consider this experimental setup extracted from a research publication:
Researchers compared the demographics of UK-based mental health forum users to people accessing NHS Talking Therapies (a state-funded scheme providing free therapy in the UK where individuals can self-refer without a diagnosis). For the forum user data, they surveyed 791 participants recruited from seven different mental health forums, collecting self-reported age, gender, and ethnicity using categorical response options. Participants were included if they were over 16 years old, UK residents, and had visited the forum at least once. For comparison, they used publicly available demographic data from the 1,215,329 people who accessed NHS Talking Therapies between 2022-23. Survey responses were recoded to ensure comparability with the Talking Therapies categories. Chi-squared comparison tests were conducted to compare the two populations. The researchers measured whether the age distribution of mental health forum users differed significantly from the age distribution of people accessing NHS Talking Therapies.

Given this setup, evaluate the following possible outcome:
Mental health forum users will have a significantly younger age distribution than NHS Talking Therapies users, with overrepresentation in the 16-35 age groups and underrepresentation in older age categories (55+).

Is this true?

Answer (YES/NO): NO